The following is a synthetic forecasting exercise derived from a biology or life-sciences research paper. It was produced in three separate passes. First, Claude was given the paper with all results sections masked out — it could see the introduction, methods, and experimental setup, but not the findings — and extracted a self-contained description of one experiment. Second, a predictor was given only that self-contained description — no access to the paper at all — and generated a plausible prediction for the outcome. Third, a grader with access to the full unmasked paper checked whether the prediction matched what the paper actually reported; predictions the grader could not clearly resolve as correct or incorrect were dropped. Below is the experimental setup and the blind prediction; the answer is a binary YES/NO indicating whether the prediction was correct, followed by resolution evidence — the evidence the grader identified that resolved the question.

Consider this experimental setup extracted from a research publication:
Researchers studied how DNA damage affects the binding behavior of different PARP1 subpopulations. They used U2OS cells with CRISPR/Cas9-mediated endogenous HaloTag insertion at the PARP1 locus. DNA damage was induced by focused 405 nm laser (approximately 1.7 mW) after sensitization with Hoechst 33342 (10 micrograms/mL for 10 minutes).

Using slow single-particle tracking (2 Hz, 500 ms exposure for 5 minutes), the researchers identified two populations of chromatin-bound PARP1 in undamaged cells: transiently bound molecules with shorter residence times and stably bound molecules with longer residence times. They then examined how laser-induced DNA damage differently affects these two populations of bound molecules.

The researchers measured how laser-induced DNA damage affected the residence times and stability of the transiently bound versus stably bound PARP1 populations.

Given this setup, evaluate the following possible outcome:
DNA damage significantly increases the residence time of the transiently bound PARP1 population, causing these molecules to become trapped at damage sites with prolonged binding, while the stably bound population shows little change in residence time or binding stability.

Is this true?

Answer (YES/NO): YES